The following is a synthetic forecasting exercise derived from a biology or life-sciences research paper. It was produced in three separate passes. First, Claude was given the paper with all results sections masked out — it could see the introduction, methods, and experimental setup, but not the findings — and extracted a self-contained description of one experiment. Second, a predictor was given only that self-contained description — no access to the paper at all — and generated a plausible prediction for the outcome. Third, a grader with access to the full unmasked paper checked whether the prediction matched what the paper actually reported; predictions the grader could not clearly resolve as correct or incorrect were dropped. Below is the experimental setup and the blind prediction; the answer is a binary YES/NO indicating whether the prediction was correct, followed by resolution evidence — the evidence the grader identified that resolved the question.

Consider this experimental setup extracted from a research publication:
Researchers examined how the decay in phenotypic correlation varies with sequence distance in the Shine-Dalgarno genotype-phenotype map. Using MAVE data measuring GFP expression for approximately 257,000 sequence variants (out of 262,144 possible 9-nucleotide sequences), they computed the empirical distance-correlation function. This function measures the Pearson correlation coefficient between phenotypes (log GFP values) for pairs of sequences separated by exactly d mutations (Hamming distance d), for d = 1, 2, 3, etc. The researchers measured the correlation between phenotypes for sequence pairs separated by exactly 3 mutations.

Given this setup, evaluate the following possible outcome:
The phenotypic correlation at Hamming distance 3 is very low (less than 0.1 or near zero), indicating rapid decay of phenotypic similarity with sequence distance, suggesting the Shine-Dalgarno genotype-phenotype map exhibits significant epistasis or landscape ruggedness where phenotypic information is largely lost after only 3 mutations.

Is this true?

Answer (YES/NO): NO